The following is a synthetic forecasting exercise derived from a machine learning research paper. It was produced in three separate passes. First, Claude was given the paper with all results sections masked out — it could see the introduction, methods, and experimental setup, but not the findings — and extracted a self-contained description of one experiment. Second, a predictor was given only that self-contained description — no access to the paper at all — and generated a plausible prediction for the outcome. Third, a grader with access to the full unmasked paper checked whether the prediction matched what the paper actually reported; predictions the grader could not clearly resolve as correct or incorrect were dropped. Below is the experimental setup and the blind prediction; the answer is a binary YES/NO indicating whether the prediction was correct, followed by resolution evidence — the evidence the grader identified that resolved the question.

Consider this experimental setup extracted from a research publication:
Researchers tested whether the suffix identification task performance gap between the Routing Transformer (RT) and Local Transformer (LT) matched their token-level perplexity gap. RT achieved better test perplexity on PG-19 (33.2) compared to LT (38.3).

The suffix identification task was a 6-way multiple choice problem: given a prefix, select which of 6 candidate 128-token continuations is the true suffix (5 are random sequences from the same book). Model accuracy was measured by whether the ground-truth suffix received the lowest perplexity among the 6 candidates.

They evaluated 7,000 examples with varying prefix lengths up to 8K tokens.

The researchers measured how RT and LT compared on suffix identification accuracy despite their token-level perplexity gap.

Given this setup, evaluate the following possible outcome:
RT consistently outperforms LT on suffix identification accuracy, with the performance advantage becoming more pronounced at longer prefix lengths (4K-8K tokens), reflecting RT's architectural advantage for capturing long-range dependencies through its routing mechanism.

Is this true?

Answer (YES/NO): NO